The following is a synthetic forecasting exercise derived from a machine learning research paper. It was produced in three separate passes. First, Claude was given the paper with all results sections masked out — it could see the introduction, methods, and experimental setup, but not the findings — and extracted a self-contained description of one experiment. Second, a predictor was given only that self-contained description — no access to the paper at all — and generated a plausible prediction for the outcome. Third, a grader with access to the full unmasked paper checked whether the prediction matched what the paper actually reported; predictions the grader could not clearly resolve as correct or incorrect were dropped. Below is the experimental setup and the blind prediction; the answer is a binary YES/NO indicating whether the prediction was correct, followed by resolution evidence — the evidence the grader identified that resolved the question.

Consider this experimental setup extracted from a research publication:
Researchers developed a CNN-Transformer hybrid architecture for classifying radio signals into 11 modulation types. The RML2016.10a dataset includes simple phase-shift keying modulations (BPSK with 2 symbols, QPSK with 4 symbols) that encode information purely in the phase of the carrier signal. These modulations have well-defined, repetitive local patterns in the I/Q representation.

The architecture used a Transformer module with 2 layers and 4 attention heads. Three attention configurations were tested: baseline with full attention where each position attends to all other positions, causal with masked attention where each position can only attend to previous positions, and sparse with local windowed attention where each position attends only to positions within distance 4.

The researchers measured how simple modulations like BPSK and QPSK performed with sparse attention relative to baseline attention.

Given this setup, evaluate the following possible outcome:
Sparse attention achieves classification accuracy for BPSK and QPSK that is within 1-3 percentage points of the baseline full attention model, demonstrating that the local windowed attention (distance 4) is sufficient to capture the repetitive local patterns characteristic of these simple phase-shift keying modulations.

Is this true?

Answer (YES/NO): YES